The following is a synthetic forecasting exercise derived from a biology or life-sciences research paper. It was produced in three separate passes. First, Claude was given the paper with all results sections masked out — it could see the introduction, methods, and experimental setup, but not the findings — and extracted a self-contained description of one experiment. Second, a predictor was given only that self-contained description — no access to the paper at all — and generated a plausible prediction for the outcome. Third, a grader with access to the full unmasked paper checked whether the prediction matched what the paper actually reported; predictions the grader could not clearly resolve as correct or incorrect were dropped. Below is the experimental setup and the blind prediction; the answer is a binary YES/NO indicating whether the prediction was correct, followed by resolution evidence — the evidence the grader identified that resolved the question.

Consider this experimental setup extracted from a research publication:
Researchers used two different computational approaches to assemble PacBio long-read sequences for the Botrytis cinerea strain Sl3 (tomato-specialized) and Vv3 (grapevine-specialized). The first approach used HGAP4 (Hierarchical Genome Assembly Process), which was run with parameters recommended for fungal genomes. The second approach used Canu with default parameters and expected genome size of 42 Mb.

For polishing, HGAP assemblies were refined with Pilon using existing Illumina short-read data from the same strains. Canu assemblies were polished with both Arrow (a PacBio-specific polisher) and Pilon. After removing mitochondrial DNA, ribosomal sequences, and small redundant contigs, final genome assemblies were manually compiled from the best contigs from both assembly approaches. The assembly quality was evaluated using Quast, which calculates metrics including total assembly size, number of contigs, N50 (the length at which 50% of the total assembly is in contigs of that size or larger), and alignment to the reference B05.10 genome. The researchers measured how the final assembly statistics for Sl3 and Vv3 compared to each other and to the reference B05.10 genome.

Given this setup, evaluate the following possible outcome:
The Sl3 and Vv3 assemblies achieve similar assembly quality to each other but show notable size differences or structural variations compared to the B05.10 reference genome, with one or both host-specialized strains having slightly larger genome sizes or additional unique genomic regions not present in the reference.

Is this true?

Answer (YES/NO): YES